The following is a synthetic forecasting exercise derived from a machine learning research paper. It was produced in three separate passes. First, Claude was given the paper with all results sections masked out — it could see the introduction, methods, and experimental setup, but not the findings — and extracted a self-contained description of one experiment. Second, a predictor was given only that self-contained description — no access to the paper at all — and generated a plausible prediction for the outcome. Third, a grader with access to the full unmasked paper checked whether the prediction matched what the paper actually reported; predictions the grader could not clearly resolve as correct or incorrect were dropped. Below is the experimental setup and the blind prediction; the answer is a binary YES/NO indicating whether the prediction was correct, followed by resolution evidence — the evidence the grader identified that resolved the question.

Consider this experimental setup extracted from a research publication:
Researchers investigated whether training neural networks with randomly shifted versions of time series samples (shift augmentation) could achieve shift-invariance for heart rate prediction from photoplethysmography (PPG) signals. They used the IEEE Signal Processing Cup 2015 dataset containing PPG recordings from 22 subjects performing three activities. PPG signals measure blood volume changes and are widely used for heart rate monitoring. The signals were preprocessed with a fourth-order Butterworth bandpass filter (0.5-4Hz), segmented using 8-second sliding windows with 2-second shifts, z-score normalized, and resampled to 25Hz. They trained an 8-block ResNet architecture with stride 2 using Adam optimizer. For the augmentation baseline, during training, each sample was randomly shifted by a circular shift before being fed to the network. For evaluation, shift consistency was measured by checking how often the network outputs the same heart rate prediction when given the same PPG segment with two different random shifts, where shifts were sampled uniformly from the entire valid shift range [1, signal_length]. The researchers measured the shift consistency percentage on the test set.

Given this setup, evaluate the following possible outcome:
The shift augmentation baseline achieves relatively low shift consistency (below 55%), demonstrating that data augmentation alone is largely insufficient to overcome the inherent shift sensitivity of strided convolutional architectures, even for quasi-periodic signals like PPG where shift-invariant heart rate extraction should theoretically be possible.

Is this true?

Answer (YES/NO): NO